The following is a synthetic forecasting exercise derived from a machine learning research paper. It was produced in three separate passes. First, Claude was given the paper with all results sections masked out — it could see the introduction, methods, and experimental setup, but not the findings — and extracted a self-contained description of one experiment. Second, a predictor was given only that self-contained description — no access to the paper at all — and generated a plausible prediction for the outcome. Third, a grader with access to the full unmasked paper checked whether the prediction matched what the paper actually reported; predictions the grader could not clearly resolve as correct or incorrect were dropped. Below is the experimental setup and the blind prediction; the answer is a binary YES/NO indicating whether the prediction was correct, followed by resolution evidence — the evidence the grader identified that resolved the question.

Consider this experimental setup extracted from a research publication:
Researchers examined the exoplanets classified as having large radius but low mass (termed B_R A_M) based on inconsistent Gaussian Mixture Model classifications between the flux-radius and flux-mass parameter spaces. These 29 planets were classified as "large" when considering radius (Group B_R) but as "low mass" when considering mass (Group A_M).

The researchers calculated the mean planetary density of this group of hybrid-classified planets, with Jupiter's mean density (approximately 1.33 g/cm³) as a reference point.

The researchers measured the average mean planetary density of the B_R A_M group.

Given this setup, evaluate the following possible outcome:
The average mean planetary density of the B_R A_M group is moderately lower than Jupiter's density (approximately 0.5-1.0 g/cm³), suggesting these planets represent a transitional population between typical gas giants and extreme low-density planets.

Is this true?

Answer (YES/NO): YES